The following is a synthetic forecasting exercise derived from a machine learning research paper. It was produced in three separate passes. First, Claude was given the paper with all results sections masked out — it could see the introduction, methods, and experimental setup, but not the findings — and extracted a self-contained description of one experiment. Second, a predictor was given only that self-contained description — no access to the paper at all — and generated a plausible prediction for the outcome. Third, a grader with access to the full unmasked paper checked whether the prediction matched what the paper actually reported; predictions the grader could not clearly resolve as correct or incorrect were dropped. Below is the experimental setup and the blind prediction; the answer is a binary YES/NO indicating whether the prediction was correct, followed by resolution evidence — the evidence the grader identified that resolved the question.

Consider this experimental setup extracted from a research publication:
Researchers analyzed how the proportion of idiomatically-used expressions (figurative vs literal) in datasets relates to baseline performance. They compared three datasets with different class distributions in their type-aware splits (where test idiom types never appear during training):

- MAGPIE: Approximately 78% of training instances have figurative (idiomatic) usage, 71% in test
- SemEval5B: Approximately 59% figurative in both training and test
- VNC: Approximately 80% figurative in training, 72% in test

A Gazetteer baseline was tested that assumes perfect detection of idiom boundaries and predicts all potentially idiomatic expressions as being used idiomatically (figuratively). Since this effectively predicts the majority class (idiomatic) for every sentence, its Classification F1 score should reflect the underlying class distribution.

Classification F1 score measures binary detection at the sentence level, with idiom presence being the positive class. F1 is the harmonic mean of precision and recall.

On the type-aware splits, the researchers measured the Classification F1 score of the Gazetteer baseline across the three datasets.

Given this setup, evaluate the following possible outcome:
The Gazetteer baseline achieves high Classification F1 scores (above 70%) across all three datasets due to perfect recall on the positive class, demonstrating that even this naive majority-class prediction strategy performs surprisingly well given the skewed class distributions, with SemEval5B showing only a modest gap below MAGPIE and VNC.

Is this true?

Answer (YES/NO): NO